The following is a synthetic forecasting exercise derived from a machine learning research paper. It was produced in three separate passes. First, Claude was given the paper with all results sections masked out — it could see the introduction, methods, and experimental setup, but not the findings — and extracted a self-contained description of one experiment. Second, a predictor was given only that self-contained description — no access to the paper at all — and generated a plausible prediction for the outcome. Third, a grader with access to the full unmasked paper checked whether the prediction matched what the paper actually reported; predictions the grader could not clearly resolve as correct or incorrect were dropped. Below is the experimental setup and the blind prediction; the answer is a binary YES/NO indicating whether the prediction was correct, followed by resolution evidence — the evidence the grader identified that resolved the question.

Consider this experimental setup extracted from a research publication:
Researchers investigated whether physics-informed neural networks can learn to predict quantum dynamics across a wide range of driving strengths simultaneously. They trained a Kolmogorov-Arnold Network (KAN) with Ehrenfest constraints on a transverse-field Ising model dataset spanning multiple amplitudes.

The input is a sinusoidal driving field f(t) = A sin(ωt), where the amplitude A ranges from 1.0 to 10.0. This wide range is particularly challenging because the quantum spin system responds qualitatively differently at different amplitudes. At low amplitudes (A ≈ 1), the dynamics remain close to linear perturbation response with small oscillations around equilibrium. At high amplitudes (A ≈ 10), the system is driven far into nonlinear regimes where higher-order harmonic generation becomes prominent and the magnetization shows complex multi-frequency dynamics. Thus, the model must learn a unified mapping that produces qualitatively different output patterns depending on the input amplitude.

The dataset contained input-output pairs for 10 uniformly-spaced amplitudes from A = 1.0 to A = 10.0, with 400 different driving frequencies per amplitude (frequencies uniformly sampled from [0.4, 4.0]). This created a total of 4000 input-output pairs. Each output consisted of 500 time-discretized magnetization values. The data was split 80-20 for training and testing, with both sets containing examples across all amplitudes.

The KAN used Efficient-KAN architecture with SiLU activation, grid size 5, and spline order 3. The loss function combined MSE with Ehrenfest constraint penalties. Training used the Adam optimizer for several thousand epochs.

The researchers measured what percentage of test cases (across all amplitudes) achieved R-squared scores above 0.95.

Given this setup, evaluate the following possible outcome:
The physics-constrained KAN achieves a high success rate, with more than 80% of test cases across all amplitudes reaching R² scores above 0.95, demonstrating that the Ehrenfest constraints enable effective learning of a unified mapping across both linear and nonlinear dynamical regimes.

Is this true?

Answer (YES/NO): NO